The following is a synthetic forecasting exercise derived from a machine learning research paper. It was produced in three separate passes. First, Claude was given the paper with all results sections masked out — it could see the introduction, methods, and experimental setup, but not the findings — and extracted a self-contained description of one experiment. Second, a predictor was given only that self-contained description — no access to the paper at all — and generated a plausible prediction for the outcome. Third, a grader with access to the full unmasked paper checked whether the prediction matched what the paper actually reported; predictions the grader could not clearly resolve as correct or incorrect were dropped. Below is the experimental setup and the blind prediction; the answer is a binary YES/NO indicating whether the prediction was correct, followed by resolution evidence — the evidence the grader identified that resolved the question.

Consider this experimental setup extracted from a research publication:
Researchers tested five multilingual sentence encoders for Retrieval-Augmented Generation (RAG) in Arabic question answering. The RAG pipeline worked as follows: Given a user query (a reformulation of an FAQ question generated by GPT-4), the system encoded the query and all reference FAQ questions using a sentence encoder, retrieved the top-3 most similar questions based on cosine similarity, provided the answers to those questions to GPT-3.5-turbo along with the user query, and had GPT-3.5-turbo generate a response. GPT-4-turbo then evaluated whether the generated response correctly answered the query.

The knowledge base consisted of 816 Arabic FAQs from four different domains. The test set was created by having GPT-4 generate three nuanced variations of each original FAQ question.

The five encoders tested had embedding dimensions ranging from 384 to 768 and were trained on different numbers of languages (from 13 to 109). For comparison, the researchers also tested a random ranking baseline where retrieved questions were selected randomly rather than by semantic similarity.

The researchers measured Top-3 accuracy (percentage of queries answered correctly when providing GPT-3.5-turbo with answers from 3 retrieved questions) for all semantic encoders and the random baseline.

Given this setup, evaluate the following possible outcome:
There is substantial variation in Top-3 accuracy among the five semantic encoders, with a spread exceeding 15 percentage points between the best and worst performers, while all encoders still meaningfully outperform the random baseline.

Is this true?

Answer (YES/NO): NO